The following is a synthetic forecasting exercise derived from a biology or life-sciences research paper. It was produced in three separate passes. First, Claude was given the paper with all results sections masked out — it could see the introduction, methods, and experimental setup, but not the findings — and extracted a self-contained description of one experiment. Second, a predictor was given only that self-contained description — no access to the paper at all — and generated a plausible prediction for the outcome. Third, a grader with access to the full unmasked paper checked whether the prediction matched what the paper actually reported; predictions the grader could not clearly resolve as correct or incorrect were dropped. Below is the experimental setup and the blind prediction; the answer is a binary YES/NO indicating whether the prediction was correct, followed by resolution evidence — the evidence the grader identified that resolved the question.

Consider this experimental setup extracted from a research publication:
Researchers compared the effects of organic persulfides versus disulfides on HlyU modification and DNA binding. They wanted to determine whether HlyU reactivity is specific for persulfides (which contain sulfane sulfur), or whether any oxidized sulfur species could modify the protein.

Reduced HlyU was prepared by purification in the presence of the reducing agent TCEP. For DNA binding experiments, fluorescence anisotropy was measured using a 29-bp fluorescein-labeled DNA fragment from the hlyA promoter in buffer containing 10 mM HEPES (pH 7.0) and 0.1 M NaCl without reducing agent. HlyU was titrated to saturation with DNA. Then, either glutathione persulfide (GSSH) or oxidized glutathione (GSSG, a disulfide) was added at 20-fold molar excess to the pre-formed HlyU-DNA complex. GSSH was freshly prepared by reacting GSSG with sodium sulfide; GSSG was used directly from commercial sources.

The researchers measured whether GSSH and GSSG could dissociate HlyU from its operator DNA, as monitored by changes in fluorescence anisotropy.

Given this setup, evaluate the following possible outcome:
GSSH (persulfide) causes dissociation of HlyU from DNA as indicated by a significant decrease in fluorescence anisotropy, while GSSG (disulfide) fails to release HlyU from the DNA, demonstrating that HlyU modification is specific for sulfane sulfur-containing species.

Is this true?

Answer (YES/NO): YES